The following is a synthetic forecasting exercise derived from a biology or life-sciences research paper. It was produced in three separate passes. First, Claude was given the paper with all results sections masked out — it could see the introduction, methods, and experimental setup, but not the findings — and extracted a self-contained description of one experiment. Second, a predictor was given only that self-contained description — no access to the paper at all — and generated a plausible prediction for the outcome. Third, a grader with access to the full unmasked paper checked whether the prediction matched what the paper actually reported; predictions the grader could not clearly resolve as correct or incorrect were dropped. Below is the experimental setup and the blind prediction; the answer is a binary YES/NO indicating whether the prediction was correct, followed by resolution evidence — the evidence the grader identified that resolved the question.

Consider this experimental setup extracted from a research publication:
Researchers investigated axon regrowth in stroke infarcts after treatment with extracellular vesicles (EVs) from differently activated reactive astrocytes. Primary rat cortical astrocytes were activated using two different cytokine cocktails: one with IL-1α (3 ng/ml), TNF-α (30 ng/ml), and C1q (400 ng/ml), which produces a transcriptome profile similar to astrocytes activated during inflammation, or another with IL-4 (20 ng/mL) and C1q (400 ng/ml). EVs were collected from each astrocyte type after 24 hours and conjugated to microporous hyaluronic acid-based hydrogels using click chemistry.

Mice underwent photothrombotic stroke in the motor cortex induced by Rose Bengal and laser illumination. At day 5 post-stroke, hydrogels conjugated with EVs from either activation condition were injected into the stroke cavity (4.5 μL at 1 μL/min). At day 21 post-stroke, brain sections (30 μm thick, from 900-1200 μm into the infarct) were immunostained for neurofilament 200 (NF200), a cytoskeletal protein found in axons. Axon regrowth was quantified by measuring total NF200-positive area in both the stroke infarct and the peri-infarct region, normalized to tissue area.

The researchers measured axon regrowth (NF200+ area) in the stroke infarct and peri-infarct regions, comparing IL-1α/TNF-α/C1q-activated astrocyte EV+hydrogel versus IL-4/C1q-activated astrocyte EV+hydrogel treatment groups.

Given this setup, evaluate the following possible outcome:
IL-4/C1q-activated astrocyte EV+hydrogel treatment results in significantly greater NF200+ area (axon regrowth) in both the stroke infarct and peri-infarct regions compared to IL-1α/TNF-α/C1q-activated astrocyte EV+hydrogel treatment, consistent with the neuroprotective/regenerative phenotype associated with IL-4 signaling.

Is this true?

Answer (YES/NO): NO